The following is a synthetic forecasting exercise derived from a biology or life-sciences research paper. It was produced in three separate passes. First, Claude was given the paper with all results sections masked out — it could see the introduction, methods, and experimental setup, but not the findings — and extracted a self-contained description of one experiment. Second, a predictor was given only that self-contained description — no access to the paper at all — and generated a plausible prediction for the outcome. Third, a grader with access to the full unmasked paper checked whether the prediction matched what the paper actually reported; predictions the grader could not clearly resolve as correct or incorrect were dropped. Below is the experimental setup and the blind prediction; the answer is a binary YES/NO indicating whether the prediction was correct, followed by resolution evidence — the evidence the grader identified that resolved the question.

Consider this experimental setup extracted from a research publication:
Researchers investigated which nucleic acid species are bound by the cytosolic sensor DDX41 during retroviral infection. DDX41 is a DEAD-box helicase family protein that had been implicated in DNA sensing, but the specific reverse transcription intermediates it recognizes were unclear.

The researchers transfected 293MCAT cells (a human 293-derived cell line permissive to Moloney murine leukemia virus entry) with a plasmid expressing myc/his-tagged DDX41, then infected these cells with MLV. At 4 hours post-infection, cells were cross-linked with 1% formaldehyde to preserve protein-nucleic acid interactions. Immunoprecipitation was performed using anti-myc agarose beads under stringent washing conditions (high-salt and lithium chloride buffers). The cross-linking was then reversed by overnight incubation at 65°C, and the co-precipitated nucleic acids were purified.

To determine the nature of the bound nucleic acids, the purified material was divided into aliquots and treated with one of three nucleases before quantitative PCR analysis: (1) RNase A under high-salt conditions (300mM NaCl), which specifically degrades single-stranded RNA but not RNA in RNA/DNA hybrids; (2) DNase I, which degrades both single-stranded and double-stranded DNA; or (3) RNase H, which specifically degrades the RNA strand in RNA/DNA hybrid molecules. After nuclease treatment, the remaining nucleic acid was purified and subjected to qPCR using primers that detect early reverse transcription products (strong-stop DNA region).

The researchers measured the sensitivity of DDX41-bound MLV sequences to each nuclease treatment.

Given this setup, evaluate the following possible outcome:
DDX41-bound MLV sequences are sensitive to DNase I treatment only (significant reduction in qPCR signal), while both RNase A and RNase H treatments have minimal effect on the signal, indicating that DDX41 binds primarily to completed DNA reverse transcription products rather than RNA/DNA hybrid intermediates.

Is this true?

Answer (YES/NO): NO